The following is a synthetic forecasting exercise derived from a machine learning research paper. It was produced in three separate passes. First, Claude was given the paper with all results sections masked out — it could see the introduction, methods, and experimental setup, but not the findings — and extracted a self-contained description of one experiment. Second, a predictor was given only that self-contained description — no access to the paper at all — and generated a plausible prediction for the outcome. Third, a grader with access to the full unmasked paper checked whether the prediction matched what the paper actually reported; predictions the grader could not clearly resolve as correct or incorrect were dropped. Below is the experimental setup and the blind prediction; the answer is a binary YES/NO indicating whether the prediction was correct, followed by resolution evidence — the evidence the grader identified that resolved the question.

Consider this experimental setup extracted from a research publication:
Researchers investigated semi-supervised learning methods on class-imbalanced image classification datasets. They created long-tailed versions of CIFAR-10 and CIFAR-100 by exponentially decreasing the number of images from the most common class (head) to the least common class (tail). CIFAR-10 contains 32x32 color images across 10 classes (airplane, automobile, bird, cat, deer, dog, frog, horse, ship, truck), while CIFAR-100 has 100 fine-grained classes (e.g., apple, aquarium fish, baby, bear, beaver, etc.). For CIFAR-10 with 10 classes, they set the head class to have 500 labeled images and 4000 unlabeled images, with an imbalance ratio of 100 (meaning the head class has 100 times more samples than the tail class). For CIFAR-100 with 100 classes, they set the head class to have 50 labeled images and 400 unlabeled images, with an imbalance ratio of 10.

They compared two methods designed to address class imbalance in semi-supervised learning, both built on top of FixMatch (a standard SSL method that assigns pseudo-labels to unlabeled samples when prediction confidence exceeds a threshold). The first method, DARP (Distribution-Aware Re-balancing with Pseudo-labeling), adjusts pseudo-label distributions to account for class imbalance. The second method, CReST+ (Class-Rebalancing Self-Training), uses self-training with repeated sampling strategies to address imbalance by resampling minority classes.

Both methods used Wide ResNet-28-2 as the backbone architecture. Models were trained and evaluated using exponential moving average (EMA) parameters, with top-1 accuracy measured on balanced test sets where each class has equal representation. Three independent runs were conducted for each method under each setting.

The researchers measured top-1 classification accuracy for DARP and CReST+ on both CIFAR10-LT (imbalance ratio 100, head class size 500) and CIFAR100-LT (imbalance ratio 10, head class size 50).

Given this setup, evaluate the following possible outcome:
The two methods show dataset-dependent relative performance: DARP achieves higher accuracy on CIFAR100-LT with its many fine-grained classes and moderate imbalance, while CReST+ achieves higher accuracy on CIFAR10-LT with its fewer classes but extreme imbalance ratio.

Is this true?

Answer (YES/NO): YES